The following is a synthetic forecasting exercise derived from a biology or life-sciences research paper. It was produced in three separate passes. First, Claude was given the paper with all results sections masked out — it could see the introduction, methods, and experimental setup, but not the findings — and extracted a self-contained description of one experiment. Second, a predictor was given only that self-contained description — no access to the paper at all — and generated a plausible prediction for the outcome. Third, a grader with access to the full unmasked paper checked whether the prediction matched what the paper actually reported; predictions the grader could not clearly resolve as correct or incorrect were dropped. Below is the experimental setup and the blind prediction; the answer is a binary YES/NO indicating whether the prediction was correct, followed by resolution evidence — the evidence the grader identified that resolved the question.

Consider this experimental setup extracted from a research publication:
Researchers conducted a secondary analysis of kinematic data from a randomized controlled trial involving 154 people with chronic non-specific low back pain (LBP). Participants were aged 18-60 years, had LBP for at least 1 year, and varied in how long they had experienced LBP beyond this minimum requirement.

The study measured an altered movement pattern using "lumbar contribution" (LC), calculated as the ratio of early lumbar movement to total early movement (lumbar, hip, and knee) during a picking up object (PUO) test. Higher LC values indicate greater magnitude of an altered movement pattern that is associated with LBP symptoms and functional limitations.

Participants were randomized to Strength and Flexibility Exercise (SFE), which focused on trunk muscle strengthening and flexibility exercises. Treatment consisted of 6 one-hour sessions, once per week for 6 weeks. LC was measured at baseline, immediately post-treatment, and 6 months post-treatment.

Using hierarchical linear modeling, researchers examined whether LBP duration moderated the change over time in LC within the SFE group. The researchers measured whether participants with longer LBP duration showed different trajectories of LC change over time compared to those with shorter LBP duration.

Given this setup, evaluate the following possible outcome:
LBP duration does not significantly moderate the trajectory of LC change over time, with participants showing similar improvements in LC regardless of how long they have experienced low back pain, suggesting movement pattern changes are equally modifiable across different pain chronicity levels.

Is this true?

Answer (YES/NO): YES